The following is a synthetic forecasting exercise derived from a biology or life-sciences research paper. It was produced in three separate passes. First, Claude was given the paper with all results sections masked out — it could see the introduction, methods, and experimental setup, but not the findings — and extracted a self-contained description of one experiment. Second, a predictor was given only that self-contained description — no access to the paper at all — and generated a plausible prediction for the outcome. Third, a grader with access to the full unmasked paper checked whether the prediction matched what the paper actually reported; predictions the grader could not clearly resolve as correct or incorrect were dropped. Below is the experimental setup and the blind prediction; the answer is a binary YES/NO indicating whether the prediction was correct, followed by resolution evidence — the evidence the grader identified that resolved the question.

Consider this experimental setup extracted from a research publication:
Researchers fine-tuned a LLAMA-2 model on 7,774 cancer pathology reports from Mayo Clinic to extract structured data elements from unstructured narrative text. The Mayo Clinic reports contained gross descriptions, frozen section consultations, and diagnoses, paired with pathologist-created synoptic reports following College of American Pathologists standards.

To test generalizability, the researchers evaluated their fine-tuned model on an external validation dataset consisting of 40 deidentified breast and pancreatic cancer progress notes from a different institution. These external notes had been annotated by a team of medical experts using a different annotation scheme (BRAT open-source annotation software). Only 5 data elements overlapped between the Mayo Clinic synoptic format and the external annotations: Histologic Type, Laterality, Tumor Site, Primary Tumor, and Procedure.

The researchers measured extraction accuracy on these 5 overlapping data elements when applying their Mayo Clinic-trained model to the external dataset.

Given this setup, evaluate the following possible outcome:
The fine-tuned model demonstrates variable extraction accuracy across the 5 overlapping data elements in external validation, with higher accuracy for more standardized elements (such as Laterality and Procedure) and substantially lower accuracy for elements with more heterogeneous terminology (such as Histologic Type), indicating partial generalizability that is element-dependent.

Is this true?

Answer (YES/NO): NO